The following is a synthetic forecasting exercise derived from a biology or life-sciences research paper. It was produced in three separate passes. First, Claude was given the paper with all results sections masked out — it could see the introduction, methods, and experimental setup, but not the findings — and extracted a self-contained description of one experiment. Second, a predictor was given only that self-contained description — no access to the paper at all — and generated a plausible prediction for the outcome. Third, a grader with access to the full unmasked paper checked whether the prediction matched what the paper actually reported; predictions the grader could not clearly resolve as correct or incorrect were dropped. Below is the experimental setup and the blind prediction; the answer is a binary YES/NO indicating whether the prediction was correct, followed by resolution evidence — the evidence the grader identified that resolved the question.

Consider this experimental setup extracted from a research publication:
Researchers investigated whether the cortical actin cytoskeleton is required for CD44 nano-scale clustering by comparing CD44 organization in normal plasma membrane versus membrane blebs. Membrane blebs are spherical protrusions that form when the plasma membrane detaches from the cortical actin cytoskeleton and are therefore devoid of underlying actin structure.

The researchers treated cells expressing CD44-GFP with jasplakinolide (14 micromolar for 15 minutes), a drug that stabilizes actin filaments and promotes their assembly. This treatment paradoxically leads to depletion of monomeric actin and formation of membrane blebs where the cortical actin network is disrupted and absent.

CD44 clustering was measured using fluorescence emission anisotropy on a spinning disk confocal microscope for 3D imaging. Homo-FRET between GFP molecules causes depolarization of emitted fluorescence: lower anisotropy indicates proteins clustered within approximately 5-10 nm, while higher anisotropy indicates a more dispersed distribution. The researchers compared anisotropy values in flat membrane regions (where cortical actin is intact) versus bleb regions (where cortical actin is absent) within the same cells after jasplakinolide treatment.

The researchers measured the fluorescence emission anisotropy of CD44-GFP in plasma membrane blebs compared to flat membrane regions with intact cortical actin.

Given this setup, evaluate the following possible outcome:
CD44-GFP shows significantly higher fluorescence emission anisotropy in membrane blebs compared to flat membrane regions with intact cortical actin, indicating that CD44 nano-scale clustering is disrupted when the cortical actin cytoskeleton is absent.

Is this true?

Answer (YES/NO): YES